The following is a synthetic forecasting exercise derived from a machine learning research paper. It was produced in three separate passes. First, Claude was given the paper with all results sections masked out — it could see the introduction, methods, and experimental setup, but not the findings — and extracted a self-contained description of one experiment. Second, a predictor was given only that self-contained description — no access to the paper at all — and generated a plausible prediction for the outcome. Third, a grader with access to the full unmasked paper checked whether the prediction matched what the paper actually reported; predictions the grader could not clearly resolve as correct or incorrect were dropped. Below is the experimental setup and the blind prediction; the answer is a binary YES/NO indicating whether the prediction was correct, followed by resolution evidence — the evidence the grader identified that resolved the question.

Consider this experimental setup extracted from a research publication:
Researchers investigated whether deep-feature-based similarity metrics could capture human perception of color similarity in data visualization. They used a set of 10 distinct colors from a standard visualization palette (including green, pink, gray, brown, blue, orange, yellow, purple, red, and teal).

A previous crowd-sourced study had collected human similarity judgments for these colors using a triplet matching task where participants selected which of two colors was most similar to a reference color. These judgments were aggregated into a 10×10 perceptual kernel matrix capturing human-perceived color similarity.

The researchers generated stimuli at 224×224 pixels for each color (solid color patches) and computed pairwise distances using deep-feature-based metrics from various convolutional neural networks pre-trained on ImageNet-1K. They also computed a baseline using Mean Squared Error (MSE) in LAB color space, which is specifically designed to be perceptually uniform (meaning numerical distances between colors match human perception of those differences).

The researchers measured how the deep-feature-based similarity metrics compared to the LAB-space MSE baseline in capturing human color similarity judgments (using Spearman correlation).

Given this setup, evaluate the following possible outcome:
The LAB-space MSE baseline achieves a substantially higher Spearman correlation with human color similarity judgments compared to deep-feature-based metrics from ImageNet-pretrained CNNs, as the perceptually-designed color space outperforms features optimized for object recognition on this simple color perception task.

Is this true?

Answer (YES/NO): NO